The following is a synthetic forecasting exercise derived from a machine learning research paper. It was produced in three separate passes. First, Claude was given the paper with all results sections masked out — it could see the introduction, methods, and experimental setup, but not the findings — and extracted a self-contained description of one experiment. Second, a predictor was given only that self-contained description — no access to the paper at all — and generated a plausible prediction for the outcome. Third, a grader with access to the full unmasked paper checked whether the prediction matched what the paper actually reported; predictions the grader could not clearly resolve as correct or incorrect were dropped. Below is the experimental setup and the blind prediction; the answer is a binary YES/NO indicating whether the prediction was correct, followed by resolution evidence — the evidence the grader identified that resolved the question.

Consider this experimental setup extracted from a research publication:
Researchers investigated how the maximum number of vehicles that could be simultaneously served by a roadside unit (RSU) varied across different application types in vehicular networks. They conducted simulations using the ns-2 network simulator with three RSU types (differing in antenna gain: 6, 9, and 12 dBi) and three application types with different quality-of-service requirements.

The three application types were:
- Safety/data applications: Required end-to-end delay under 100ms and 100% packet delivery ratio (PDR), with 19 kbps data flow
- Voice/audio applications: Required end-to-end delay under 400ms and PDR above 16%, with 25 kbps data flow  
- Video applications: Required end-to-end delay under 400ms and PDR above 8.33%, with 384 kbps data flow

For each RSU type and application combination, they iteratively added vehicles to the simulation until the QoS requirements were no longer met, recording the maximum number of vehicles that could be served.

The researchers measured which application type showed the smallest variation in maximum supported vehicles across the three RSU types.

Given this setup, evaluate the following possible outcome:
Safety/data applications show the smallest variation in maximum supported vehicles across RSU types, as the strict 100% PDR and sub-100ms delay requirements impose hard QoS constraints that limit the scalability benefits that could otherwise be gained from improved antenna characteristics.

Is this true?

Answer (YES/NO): YES